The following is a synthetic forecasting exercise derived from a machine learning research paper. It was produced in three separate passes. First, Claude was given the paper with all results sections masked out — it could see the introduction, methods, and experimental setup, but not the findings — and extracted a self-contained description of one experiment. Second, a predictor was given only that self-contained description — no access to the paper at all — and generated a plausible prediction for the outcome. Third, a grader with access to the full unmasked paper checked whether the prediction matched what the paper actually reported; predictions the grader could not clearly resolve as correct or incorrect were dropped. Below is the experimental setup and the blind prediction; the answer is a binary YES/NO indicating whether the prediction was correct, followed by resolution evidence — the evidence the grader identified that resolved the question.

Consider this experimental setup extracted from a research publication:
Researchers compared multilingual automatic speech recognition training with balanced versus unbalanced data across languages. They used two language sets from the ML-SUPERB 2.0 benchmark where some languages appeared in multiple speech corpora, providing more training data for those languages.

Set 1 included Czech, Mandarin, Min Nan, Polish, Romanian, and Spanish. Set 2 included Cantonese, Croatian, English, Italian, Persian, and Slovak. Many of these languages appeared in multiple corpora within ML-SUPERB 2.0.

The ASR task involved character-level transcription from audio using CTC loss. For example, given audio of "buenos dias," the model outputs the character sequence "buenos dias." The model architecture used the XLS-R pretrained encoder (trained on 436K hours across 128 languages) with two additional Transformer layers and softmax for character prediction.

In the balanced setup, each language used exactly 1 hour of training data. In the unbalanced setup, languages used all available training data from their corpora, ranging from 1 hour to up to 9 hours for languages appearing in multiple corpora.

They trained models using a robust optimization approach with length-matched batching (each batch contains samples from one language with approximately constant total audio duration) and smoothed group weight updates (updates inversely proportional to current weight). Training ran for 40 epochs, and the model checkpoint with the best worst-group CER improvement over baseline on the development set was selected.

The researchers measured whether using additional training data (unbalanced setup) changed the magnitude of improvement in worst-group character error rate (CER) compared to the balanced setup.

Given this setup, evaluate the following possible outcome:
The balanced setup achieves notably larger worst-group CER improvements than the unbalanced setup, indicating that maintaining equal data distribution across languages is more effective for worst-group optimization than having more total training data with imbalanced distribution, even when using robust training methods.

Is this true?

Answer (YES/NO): NO